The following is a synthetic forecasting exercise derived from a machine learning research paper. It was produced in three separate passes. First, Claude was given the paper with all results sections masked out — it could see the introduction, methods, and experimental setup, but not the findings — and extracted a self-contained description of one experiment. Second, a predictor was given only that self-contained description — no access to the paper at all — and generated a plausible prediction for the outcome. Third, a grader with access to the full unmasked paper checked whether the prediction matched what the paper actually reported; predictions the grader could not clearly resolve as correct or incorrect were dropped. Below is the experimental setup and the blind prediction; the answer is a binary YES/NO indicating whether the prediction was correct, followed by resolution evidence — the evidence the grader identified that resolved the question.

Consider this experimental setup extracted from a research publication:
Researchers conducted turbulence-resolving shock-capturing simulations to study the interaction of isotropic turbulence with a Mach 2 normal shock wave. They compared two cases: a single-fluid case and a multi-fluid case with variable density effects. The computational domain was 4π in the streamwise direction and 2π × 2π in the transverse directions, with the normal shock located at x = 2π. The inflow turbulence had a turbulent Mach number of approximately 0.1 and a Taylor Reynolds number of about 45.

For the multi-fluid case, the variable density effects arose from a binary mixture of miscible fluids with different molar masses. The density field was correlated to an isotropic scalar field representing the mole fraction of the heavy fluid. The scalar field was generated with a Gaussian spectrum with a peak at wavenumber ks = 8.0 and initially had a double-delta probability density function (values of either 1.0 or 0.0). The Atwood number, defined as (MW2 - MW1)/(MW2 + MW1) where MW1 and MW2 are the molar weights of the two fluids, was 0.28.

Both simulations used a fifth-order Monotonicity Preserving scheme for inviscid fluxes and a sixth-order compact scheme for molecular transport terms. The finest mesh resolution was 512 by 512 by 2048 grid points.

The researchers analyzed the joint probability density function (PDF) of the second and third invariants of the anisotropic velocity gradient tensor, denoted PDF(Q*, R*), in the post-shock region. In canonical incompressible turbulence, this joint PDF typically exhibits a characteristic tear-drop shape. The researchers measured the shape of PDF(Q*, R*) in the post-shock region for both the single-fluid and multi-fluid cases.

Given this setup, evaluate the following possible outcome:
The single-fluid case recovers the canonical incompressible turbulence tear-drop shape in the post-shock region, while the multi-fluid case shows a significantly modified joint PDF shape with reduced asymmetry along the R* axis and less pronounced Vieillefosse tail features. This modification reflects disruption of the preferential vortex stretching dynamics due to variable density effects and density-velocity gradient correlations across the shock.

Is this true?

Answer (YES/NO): NO